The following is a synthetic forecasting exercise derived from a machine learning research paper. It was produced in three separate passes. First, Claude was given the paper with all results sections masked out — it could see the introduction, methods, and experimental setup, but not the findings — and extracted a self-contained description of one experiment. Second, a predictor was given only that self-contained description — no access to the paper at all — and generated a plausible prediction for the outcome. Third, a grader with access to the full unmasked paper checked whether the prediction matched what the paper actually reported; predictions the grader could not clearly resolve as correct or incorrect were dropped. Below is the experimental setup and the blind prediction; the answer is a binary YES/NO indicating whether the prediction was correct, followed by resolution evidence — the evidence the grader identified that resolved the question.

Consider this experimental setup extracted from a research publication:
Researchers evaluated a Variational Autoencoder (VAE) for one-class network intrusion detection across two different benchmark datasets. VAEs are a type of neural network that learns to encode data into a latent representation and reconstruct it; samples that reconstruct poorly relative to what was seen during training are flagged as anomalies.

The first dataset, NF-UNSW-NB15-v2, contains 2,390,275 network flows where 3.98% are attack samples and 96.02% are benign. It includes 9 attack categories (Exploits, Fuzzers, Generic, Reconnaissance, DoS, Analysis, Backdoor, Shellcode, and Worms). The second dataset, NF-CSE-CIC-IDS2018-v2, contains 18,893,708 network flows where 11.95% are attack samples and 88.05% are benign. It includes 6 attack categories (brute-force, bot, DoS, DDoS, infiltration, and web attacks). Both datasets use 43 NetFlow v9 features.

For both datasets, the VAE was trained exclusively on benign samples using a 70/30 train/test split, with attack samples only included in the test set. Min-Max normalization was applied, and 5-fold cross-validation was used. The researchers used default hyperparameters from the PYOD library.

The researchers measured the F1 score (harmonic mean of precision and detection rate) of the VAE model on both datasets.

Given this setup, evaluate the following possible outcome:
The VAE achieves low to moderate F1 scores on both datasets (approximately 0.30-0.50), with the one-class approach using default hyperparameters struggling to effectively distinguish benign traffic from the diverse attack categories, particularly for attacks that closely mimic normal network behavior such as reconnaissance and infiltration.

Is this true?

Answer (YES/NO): NO